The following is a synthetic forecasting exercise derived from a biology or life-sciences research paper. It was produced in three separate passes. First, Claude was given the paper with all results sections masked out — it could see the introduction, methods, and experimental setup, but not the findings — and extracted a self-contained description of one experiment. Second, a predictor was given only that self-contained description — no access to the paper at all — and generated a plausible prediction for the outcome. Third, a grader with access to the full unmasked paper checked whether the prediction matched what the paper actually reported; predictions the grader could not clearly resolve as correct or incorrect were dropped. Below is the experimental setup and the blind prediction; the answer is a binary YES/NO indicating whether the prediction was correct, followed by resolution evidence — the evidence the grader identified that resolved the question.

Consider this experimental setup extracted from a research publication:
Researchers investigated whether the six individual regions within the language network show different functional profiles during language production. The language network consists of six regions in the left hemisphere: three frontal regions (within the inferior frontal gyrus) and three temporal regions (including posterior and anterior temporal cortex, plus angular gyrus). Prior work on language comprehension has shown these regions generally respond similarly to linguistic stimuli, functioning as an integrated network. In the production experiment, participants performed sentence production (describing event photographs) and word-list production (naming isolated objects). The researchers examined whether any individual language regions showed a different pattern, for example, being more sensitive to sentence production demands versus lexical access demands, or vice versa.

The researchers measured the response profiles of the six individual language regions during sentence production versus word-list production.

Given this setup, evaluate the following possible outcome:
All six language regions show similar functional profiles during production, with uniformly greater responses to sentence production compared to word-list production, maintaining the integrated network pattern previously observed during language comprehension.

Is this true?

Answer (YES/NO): NO